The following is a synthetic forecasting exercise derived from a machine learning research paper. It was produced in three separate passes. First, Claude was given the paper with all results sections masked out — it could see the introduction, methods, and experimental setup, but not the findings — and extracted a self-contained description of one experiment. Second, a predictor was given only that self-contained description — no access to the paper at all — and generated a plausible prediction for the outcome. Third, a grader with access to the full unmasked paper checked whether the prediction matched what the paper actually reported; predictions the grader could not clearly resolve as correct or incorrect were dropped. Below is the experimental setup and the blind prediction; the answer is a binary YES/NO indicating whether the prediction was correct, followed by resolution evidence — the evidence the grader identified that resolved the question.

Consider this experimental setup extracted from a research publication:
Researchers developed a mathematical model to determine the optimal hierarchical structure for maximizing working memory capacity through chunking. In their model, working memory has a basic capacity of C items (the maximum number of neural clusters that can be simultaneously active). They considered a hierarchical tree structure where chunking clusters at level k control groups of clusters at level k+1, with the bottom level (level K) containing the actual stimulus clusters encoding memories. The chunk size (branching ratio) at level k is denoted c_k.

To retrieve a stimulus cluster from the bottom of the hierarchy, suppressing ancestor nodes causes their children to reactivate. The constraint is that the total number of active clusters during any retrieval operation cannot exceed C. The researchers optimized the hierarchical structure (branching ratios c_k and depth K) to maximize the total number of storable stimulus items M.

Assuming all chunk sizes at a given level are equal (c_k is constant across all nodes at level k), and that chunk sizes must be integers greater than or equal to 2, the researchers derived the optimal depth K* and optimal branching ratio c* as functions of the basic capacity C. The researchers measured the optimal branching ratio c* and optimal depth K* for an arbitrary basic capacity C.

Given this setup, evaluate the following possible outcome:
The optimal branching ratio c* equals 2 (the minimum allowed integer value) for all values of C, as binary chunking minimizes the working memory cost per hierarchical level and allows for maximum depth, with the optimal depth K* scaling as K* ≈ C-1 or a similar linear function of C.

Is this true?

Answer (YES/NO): YES